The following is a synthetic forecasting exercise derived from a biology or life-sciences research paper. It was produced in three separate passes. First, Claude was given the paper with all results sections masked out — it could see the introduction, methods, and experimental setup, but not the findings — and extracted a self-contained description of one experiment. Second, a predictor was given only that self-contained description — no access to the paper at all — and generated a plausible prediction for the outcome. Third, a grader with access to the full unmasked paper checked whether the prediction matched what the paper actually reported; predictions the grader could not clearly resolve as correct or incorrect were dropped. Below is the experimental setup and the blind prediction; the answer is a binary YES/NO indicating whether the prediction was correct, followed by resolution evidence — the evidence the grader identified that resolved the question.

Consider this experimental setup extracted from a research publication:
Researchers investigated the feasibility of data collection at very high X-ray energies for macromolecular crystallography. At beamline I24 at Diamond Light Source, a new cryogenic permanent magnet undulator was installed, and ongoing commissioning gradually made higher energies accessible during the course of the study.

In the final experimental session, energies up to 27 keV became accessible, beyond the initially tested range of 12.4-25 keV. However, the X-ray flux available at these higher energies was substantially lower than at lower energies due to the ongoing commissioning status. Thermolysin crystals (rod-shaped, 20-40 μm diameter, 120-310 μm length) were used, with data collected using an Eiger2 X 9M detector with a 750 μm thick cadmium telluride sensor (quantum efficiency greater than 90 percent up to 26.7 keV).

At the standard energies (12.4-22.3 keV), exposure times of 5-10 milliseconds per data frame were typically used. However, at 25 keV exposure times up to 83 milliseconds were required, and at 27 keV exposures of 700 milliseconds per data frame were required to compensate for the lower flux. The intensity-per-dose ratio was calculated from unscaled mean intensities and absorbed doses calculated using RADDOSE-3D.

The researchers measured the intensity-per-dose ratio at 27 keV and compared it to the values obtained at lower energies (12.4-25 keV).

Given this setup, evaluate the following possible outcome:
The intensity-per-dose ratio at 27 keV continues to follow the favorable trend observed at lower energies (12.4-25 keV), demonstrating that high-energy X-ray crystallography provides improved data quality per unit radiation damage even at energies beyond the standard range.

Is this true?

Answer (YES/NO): NO